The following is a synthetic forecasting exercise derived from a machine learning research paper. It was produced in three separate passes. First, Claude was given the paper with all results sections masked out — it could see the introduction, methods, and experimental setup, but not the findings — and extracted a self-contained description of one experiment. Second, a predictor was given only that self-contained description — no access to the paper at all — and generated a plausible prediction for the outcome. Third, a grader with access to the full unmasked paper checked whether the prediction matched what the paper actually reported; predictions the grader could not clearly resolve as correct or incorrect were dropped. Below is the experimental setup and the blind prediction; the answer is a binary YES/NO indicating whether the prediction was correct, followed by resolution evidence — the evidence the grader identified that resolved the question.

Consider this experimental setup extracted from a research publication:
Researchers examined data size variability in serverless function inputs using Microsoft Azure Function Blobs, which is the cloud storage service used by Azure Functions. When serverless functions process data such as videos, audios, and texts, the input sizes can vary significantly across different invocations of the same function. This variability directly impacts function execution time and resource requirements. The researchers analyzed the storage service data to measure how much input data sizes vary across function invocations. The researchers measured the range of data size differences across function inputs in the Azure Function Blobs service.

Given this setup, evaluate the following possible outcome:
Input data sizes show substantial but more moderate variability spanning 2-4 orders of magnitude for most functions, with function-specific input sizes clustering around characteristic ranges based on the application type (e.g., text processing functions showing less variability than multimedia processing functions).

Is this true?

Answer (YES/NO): NO